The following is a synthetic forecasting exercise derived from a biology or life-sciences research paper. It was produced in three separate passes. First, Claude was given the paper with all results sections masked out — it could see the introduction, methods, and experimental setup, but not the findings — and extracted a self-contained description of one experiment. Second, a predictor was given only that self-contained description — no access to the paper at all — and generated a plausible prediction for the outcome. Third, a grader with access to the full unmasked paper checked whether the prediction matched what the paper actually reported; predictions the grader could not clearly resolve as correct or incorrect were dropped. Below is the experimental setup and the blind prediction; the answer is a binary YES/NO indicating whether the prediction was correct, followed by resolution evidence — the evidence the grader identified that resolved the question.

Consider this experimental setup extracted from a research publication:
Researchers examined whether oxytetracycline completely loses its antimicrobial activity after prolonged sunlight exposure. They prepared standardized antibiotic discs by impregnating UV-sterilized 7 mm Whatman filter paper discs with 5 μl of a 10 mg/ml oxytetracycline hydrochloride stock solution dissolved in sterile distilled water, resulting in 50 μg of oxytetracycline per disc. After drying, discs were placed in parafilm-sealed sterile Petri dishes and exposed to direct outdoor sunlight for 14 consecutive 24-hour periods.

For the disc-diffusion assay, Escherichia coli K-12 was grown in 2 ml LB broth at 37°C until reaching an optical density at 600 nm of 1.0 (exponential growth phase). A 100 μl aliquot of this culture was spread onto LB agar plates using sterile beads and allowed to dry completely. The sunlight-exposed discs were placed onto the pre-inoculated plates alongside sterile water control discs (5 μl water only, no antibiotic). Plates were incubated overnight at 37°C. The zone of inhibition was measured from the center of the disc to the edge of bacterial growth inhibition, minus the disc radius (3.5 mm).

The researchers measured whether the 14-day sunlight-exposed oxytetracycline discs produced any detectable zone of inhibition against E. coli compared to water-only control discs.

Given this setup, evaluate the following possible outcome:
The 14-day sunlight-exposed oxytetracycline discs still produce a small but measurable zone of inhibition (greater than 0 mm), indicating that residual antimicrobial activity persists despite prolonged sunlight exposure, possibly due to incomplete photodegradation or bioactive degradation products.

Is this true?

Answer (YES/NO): YES